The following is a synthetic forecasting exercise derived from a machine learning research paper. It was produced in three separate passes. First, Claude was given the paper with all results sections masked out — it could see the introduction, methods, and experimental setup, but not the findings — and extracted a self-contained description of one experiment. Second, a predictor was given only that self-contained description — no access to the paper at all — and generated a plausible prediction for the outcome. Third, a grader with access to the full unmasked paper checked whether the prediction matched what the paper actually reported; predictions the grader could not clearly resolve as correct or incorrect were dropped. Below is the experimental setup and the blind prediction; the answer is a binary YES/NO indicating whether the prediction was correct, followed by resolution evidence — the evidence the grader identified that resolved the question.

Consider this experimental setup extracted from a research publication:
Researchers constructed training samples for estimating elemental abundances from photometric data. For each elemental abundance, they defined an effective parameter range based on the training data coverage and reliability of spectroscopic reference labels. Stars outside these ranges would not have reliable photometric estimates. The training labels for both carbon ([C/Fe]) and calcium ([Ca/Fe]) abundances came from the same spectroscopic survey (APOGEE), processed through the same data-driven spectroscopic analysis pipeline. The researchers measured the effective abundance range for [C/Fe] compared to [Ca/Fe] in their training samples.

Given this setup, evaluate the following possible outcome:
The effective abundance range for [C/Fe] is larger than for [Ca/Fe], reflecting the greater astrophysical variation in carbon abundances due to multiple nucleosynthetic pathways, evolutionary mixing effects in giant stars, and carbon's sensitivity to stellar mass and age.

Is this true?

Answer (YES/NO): YES